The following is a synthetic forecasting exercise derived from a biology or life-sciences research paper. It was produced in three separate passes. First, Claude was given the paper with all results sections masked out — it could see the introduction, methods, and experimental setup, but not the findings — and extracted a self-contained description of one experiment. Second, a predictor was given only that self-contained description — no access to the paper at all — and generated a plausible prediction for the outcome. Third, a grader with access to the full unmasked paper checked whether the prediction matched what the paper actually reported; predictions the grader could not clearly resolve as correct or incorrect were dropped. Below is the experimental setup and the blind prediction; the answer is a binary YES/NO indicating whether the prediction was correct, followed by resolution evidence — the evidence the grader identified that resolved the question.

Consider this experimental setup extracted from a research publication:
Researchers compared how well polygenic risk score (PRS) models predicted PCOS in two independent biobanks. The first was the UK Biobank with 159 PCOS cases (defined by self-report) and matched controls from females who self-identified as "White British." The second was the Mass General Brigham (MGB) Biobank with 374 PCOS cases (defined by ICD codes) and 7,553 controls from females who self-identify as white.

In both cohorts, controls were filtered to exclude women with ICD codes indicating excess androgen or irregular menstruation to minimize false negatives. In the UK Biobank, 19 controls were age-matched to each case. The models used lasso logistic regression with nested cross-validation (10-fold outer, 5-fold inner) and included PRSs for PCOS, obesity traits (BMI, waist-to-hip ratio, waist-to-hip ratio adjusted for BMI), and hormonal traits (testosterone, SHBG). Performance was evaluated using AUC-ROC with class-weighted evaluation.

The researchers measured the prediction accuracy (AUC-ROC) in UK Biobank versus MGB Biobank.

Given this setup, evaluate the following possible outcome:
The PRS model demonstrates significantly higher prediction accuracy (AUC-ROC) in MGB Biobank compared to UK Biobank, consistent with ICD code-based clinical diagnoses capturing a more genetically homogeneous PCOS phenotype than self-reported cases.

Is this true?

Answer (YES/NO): NO